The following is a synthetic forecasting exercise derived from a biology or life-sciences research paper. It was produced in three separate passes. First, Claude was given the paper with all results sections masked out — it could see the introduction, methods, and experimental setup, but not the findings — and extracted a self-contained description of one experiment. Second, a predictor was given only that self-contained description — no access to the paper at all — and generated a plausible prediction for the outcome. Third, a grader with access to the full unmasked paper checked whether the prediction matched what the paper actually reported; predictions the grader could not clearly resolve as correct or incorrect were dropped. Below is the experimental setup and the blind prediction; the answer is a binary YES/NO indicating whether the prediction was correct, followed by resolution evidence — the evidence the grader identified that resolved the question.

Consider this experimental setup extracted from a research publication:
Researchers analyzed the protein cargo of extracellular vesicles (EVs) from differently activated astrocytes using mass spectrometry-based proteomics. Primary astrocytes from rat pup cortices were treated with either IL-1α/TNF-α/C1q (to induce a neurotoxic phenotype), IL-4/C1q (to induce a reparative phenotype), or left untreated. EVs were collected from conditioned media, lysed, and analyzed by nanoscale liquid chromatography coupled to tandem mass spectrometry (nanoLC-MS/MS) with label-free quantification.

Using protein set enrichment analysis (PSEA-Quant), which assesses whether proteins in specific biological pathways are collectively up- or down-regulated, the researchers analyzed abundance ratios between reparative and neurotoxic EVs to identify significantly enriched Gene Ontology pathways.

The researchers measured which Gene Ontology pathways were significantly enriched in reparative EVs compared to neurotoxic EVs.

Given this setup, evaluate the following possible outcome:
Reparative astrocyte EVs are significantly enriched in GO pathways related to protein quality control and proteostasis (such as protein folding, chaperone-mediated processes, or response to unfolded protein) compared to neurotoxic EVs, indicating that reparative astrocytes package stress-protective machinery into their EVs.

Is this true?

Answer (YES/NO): NO